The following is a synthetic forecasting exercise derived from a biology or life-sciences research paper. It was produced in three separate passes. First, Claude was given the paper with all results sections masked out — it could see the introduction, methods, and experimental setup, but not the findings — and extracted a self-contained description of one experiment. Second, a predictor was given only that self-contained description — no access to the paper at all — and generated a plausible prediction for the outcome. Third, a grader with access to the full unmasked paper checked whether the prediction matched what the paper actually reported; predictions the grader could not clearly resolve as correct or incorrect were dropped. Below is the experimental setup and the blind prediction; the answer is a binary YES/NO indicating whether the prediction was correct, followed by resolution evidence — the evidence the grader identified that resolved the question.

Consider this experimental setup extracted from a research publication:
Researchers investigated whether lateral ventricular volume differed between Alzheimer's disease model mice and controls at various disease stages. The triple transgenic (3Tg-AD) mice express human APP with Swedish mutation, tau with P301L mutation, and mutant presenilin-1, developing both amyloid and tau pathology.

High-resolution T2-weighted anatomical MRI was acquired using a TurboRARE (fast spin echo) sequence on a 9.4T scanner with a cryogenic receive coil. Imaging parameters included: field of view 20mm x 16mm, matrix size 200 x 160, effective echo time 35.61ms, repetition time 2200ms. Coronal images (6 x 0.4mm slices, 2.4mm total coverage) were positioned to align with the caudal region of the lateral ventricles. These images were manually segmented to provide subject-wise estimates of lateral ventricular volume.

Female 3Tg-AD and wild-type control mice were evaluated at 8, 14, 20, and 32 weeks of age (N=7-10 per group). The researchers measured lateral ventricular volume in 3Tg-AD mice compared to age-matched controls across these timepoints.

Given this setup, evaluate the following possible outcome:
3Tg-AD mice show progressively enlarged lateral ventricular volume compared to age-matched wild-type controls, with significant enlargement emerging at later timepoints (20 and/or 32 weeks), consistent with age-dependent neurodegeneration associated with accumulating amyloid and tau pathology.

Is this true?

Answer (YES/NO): NO